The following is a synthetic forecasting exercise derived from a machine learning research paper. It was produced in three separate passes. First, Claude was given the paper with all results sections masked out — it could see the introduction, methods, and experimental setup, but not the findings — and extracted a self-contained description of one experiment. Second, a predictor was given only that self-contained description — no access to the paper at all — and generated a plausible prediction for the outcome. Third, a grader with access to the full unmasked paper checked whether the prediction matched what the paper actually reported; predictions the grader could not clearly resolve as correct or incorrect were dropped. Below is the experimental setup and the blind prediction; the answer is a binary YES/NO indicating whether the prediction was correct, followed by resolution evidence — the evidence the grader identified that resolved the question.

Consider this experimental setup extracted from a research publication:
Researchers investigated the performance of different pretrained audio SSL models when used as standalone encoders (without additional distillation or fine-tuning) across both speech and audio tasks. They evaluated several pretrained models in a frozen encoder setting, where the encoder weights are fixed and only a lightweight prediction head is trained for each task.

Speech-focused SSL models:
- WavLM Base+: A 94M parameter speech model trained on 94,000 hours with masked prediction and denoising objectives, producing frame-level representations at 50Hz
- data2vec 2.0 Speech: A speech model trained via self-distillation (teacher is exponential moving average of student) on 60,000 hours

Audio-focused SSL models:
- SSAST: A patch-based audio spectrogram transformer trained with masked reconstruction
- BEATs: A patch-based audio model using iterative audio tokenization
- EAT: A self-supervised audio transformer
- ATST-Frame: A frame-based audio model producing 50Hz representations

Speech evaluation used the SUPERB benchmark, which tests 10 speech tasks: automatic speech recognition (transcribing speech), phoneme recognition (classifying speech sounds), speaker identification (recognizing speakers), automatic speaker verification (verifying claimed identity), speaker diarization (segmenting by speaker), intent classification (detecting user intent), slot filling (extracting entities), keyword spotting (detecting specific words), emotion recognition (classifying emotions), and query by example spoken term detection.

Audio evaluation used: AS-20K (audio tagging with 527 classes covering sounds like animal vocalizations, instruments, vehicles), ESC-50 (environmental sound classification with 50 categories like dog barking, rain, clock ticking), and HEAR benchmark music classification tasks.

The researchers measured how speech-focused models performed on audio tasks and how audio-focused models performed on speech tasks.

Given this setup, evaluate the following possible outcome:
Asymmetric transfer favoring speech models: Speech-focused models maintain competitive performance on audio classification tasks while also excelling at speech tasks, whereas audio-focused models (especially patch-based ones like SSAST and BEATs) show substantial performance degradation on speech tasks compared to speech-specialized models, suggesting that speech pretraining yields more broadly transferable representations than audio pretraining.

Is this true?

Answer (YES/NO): NO